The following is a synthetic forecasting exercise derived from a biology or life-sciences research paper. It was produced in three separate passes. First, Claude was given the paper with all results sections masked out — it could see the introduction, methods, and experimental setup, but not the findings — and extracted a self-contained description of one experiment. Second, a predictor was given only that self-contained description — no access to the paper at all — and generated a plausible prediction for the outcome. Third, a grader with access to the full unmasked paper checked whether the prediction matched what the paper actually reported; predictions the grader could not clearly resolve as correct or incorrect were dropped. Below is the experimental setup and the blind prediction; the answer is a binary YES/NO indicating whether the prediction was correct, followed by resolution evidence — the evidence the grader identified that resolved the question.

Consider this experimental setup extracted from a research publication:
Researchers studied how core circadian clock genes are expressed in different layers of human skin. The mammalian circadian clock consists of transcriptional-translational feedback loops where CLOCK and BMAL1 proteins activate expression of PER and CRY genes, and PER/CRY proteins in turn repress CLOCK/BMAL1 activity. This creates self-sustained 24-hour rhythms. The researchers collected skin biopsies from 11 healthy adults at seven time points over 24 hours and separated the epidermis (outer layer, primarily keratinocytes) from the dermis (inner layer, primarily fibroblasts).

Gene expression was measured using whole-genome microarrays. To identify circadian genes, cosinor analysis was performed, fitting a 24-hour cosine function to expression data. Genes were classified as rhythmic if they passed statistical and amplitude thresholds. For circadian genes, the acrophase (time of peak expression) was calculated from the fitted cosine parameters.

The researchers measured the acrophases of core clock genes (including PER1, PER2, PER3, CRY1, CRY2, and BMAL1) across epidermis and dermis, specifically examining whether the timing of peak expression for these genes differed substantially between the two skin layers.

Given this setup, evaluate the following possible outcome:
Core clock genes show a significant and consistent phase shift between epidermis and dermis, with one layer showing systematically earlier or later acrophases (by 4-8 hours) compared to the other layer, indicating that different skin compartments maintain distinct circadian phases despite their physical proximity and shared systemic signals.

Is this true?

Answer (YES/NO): NO